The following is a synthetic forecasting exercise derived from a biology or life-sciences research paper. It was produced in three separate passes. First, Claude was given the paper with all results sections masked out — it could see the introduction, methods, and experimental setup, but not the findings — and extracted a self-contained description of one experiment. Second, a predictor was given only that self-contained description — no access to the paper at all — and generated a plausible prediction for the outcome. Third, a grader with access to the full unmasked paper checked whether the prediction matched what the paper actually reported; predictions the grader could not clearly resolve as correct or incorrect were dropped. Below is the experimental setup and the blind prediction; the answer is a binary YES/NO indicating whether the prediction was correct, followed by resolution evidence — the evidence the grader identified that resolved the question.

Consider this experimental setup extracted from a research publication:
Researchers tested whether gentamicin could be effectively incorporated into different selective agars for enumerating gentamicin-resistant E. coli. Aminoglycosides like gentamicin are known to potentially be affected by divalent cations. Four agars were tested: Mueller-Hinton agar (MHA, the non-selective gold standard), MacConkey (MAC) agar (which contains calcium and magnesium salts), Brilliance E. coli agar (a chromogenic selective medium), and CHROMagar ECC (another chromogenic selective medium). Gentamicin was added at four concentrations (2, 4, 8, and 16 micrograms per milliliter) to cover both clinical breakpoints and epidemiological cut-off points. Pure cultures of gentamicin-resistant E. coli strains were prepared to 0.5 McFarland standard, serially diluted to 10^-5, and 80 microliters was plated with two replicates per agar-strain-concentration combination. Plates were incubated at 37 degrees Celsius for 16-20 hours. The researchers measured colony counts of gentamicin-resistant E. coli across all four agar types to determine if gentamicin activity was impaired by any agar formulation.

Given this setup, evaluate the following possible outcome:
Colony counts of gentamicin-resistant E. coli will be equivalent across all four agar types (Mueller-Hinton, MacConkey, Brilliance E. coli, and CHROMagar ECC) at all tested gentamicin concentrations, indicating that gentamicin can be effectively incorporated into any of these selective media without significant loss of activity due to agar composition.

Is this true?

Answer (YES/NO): NO